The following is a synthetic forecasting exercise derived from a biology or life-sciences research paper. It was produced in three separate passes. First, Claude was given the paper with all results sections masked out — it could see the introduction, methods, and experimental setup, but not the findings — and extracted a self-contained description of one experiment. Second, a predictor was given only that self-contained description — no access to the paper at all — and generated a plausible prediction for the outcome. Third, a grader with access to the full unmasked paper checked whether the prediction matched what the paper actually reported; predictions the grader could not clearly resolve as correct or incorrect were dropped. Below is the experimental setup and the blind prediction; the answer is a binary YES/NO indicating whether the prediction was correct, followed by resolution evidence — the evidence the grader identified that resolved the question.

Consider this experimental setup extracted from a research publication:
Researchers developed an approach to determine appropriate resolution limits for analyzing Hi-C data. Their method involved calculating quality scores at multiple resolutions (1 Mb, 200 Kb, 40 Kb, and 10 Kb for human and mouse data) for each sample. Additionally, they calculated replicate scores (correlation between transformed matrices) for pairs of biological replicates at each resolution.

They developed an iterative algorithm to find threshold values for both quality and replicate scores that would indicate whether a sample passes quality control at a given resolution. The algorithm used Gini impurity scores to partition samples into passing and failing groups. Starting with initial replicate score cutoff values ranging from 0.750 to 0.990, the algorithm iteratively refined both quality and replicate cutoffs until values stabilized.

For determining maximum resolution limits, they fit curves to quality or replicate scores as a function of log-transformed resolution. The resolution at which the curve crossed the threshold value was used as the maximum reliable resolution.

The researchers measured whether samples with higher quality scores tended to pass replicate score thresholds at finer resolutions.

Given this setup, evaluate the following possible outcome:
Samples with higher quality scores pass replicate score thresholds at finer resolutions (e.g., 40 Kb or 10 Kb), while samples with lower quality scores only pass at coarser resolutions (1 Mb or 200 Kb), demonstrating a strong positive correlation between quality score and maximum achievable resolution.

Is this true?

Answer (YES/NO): YES